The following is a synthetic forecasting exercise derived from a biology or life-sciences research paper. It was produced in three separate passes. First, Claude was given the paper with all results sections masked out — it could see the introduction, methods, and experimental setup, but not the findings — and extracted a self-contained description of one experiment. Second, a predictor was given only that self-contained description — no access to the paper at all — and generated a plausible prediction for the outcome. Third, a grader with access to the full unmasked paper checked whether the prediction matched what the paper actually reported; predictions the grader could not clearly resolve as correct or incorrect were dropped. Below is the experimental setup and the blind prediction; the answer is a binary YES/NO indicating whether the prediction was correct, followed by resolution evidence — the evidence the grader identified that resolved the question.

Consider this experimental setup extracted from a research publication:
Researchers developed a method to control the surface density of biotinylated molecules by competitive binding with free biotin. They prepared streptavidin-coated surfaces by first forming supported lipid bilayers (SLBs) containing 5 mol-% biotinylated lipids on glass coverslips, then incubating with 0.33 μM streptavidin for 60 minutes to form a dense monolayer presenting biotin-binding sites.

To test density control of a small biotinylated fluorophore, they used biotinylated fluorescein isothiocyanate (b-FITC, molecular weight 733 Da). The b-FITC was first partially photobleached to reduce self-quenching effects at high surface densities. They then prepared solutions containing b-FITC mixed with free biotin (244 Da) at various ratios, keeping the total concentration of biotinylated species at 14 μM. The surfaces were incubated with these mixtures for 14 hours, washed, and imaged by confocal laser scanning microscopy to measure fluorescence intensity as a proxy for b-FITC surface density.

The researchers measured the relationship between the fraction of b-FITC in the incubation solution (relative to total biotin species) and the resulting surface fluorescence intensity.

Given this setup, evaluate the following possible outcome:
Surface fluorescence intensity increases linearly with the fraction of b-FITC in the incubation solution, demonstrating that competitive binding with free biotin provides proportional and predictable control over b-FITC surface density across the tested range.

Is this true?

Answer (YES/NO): YES